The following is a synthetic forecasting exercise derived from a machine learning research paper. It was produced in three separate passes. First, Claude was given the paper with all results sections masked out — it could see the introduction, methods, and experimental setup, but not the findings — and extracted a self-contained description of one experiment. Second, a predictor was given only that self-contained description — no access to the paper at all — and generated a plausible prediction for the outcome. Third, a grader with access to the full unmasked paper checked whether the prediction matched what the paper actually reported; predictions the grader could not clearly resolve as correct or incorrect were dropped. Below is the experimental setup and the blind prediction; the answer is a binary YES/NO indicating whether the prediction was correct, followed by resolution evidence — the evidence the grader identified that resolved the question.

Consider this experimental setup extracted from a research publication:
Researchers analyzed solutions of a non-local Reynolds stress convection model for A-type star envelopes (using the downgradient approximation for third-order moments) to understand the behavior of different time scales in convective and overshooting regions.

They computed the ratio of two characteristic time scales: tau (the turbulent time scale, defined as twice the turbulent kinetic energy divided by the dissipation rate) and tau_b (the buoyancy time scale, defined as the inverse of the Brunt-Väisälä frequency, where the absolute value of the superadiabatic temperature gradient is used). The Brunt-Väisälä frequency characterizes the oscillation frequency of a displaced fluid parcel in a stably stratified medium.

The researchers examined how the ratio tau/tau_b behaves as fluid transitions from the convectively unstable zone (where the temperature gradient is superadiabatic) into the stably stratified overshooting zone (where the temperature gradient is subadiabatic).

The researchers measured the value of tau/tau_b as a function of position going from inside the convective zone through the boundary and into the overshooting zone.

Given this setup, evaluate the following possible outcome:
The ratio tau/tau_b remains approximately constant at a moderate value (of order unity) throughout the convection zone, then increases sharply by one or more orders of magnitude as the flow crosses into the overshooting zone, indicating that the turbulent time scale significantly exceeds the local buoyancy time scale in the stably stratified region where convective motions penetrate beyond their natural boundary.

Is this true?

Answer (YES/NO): NO